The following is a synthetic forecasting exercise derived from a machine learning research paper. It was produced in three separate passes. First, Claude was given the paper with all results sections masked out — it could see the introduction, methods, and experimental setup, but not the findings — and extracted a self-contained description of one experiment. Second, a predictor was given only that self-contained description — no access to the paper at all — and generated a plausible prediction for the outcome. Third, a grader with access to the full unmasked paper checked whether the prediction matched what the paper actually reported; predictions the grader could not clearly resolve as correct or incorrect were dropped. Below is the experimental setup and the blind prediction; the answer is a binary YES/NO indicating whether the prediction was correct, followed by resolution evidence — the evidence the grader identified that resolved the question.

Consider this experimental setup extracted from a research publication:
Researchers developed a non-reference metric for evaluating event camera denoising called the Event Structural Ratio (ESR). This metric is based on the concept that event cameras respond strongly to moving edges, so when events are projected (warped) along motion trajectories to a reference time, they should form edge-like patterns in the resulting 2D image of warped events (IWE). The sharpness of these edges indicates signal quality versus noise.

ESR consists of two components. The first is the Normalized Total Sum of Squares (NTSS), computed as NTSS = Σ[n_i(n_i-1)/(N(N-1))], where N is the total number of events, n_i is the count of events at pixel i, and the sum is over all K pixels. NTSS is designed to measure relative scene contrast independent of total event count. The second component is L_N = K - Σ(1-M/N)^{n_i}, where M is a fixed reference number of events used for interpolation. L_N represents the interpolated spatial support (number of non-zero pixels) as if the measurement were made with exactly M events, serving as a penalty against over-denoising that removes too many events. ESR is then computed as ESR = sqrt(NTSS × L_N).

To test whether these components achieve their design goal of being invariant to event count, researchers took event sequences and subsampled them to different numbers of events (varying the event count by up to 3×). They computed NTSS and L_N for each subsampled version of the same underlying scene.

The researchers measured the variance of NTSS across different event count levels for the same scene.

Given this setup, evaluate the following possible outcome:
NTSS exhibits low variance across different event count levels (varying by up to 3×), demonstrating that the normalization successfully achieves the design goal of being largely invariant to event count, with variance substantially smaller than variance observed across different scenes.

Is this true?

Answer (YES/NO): NO